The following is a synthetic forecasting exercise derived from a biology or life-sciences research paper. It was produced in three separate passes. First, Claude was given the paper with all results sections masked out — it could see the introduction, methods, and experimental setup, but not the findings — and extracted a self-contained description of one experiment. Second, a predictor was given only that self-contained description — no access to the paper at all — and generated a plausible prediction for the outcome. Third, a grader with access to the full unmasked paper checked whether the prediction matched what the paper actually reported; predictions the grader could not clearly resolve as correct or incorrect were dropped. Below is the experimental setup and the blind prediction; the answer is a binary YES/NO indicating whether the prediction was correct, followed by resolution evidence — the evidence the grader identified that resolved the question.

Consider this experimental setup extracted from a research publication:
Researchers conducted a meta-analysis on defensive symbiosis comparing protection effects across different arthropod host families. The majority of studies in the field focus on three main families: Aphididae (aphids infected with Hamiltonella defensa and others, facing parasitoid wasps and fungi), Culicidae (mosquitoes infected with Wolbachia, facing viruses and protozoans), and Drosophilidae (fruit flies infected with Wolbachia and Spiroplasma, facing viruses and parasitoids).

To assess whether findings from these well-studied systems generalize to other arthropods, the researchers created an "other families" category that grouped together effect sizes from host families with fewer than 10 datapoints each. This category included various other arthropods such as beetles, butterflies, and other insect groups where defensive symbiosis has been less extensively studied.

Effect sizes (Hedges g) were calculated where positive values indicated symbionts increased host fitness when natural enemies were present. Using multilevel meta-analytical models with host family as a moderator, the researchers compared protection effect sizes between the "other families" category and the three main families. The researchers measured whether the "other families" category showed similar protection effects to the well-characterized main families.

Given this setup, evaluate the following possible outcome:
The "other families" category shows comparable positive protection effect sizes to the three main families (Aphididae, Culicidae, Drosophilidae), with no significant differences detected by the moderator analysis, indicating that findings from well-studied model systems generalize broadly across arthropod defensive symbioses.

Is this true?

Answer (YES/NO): NO